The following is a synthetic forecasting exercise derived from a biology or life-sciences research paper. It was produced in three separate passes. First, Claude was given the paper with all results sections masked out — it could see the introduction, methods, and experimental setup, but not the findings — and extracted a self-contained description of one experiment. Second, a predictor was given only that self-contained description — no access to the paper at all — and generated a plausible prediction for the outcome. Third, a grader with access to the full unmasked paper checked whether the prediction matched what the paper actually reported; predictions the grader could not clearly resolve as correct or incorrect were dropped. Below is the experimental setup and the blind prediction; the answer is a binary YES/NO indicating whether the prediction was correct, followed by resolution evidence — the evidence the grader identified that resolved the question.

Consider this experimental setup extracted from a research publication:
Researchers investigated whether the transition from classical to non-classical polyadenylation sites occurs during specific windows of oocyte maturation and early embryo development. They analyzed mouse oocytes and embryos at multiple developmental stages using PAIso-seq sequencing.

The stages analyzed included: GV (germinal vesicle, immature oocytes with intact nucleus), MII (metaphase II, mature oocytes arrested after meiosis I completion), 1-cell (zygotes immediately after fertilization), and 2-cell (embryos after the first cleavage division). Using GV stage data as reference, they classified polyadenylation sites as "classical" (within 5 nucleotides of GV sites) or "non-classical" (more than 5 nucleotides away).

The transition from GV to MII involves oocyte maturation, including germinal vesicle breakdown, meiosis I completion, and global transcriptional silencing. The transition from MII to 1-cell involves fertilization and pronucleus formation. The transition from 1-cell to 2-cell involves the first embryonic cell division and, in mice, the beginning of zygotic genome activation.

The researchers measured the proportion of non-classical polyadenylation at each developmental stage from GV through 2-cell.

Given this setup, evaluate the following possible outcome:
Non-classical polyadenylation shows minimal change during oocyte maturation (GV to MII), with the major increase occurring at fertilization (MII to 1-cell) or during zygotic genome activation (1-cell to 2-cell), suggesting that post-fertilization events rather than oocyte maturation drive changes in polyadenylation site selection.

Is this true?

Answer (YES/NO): NO